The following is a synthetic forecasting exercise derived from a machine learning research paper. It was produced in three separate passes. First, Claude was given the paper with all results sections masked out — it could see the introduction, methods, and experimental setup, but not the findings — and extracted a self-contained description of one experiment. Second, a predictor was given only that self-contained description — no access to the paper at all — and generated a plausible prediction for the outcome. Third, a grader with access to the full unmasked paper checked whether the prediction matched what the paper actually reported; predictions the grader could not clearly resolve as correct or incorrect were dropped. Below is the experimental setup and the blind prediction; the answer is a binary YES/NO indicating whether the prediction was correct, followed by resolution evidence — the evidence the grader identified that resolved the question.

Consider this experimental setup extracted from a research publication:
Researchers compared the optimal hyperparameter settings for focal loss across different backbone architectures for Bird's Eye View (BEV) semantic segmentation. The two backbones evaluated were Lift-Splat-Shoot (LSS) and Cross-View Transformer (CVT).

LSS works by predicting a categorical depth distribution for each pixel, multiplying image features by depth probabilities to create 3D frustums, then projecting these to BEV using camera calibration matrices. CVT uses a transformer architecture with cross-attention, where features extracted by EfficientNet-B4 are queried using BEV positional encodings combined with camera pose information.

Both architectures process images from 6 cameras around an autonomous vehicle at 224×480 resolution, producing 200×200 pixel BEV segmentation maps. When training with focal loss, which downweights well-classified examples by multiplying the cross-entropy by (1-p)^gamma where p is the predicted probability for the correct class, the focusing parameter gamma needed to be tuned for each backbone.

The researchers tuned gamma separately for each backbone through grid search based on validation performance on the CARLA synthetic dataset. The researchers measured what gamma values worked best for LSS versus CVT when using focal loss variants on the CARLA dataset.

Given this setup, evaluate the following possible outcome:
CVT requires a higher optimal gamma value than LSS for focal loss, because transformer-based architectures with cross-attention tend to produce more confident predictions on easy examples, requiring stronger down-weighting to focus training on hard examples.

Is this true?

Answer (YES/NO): NO